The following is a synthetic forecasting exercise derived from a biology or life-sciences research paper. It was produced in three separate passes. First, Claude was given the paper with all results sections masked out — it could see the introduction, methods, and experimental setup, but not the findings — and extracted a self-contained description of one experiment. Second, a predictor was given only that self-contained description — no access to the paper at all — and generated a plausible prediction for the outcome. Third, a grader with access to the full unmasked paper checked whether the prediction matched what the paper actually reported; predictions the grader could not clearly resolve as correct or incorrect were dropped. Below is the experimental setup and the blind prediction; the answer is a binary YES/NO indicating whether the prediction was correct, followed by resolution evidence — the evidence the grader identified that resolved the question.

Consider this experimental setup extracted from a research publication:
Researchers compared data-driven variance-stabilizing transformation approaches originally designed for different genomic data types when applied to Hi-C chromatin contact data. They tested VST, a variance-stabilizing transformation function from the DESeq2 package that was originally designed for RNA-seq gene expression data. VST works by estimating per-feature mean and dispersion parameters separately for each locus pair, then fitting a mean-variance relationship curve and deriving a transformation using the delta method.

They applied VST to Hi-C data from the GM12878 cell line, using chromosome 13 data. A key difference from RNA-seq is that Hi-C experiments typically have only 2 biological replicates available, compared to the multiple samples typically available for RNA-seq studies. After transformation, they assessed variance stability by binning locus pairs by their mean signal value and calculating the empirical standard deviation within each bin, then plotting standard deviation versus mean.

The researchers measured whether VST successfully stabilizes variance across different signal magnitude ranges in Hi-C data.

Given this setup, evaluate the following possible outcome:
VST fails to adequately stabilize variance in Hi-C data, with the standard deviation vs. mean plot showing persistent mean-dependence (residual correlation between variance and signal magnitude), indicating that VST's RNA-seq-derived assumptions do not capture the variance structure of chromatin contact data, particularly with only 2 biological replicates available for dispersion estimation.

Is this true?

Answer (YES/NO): YES